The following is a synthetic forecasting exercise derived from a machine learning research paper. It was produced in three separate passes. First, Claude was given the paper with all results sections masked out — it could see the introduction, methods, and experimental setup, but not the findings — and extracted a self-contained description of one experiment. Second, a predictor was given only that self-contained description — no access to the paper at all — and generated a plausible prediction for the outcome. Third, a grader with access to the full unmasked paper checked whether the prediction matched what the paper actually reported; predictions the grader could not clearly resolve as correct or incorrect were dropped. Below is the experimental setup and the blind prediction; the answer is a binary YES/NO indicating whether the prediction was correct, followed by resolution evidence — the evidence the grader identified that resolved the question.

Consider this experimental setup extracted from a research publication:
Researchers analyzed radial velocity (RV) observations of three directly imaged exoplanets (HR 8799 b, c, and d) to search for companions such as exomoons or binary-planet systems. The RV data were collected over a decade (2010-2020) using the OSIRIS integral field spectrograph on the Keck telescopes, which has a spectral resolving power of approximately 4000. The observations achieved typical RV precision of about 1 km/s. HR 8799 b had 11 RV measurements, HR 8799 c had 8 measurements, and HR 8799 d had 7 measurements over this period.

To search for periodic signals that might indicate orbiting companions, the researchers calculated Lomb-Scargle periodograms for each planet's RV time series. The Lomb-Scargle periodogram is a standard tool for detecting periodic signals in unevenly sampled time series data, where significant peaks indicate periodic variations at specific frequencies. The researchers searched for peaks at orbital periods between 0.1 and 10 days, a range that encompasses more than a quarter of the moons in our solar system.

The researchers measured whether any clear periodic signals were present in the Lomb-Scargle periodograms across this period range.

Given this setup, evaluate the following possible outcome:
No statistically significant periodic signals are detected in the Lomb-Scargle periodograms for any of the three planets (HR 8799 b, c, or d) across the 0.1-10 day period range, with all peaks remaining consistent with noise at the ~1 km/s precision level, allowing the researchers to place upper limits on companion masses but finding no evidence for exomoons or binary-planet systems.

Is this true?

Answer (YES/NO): YES